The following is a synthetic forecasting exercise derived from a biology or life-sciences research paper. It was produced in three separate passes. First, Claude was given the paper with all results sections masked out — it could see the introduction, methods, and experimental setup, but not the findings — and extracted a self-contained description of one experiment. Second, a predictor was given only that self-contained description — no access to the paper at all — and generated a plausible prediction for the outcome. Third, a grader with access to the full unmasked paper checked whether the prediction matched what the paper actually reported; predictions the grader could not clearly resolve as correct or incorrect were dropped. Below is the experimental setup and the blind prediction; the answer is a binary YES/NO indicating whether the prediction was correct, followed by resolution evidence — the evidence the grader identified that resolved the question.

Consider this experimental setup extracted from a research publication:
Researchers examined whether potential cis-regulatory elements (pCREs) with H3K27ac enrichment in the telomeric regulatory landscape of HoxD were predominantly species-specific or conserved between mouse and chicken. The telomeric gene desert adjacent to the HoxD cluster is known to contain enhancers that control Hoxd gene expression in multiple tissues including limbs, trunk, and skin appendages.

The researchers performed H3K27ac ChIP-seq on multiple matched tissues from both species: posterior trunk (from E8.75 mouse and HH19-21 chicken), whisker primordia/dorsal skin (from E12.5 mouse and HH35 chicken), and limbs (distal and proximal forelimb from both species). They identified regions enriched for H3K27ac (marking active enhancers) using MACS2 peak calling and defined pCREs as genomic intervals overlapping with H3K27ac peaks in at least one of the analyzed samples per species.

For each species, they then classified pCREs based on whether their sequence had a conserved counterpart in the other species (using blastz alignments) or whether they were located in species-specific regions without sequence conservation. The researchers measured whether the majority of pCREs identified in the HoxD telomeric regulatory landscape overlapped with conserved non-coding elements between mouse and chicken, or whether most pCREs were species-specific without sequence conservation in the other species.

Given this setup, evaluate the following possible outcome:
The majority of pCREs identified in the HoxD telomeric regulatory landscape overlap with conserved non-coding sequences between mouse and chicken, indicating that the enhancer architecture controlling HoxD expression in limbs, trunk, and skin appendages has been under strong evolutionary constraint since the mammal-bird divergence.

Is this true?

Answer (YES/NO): NO